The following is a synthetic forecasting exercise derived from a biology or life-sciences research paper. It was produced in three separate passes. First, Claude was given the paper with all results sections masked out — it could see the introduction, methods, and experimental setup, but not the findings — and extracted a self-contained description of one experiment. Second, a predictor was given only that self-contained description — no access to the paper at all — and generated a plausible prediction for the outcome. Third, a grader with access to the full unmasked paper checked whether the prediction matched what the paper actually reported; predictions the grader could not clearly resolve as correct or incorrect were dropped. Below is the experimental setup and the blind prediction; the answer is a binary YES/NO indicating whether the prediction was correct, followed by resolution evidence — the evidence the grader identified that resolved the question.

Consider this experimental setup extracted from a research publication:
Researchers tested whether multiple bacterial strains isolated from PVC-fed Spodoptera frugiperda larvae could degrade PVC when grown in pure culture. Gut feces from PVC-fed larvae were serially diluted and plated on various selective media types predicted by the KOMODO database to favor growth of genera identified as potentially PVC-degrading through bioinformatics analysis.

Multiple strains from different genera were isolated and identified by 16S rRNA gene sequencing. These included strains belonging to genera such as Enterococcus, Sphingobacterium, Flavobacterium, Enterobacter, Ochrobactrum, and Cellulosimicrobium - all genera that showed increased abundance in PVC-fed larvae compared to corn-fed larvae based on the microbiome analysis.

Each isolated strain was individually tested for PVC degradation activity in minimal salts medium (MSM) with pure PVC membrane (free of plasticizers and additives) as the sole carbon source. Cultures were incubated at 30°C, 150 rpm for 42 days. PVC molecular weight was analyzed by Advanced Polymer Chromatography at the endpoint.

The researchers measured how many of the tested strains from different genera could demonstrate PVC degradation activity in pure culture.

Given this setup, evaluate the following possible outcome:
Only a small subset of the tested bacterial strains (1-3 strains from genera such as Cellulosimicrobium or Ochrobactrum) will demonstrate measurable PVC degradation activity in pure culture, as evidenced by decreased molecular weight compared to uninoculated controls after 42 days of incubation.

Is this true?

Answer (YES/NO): NO